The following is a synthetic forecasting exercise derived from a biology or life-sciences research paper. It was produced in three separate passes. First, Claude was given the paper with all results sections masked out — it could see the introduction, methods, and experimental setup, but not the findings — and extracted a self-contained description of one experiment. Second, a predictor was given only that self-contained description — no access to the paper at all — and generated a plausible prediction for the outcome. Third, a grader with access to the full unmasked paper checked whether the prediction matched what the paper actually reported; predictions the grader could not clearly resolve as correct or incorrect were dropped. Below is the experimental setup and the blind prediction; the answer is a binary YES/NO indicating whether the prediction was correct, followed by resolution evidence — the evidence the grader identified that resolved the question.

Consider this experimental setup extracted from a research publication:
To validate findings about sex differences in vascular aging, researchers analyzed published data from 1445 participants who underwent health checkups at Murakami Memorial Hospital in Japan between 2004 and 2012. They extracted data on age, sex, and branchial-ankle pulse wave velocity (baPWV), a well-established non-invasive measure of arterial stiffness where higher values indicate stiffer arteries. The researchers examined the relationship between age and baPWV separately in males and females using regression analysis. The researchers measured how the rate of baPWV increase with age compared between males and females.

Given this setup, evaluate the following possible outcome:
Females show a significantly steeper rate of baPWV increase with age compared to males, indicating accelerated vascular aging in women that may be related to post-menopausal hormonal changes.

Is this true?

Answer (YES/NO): YES